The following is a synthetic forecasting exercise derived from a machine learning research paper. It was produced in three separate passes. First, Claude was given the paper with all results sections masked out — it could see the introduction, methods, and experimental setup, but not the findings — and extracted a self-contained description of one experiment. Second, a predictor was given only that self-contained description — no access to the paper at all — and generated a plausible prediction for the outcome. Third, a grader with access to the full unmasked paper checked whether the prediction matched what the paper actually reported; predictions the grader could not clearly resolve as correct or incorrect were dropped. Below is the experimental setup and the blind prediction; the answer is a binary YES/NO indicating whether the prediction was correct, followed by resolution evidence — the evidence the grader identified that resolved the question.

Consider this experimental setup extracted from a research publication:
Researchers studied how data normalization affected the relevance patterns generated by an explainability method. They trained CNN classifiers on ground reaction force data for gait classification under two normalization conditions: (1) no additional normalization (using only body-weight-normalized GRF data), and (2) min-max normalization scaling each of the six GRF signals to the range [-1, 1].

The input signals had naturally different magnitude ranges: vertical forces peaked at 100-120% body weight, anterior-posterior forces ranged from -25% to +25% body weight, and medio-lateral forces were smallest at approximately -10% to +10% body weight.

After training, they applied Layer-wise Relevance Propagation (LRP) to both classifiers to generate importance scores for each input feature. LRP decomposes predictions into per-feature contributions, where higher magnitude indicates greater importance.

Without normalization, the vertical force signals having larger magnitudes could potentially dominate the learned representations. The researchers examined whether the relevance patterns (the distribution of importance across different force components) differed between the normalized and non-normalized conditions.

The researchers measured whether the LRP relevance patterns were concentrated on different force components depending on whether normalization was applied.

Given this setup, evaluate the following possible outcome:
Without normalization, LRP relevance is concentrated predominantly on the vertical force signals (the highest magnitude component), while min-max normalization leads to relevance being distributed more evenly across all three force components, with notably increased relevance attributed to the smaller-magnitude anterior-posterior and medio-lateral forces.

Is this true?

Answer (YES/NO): YES